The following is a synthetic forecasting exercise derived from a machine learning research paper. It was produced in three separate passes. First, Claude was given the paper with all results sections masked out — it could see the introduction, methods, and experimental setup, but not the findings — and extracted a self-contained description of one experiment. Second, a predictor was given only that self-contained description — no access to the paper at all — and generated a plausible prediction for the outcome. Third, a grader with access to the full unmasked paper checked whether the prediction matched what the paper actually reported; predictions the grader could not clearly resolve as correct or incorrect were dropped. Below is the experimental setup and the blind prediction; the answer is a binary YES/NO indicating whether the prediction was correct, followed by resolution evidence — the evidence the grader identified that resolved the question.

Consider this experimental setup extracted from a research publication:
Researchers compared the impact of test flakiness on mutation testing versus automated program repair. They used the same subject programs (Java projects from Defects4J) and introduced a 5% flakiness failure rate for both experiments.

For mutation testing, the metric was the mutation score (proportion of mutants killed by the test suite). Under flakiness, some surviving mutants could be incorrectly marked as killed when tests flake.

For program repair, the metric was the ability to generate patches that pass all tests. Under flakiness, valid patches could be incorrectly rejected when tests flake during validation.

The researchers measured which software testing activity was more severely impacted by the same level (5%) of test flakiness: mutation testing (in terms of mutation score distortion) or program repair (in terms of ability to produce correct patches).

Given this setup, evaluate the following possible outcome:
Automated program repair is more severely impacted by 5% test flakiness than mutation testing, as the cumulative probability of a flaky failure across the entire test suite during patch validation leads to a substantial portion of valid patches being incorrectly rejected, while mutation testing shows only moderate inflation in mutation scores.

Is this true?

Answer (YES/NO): YES